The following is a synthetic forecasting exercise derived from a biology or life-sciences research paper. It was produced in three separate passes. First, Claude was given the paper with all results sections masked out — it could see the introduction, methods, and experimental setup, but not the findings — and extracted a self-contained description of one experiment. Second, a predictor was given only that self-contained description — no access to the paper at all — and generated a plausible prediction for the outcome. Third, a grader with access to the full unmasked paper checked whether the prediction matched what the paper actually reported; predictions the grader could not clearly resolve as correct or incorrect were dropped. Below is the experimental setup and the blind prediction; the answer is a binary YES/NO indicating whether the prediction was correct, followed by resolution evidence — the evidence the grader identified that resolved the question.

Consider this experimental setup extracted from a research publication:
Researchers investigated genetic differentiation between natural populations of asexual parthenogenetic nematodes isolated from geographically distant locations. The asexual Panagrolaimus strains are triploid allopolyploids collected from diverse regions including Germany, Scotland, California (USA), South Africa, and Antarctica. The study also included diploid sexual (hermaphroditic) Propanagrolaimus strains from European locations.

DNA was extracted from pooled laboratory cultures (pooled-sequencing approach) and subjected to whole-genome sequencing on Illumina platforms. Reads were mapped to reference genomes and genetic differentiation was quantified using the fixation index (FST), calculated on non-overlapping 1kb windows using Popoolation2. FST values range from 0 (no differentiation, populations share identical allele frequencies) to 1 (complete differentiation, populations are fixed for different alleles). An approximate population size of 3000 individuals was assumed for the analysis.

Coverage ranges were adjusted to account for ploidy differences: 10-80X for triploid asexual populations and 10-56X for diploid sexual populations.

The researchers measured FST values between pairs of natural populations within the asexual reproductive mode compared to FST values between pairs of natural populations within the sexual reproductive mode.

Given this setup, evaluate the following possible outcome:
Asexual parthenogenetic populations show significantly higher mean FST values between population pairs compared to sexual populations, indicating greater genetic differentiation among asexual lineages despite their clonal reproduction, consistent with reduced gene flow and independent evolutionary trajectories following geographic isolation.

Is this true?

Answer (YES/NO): NO